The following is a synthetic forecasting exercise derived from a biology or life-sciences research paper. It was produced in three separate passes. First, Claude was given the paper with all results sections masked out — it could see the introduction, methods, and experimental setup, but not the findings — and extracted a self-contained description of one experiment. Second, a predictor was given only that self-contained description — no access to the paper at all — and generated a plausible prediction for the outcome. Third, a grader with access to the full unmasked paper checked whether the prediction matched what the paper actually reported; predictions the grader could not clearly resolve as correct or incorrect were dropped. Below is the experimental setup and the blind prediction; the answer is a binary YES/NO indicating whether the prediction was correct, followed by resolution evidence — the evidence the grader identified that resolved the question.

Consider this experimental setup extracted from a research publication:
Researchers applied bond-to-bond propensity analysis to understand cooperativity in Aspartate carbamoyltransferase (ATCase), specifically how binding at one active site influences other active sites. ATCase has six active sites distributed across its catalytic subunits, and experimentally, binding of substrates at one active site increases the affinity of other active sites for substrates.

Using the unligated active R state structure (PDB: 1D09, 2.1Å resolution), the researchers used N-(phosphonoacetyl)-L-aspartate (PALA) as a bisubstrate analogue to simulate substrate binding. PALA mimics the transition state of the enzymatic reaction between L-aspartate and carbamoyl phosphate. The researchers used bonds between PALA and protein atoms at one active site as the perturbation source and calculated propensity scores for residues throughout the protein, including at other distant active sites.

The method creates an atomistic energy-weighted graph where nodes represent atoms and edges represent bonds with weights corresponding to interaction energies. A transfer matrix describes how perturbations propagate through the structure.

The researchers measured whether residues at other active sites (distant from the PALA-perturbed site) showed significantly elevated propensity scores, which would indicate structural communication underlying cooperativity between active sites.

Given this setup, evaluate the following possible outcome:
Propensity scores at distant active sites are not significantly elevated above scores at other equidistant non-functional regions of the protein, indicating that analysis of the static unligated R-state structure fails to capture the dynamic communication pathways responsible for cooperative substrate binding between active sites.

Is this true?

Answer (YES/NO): NO